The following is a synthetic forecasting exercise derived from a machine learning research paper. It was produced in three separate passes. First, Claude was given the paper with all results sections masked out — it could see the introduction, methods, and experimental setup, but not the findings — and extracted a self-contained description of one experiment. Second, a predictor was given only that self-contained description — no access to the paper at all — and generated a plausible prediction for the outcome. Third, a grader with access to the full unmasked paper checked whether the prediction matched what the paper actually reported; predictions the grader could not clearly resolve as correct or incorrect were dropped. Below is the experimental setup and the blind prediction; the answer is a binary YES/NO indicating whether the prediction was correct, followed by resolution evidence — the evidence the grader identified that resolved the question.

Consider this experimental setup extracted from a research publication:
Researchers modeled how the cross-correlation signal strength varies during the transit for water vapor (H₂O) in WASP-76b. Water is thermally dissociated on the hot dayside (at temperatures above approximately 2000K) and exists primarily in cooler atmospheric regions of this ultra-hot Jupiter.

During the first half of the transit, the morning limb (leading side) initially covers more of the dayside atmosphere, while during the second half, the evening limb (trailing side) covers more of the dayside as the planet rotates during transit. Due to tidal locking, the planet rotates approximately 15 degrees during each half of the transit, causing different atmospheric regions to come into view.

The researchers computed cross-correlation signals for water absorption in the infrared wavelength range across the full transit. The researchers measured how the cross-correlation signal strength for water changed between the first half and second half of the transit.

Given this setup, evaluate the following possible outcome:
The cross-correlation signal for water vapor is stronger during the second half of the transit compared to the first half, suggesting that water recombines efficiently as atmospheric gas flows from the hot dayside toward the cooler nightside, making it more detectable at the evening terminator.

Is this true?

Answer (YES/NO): NO